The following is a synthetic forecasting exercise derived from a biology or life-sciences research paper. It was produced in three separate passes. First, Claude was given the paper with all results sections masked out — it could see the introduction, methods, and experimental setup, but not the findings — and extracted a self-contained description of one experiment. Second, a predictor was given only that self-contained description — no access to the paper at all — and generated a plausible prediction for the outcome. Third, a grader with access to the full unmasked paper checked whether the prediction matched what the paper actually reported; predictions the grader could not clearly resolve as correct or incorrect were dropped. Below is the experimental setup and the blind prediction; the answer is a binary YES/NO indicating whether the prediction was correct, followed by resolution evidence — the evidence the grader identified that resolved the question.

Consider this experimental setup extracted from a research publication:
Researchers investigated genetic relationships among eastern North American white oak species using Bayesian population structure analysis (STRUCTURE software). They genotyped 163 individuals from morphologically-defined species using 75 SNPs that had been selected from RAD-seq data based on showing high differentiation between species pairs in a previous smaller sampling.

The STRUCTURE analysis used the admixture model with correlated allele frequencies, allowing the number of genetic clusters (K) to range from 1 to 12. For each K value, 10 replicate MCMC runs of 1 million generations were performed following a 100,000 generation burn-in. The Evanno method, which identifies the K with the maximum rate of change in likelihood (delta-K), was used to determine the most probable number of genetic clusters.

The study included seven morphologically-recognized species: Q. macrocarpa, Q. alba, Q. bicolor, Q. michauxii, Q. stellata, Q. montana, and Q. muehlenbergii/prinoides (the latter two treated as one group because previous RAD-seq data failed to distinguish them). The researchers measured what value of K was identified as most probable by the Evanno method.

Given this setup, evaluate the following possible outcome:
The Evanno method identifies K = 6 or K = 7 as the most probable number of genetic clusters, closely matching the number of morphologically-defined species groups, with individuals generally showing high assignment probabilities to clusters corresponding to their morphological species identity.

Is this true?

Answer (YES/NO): NO